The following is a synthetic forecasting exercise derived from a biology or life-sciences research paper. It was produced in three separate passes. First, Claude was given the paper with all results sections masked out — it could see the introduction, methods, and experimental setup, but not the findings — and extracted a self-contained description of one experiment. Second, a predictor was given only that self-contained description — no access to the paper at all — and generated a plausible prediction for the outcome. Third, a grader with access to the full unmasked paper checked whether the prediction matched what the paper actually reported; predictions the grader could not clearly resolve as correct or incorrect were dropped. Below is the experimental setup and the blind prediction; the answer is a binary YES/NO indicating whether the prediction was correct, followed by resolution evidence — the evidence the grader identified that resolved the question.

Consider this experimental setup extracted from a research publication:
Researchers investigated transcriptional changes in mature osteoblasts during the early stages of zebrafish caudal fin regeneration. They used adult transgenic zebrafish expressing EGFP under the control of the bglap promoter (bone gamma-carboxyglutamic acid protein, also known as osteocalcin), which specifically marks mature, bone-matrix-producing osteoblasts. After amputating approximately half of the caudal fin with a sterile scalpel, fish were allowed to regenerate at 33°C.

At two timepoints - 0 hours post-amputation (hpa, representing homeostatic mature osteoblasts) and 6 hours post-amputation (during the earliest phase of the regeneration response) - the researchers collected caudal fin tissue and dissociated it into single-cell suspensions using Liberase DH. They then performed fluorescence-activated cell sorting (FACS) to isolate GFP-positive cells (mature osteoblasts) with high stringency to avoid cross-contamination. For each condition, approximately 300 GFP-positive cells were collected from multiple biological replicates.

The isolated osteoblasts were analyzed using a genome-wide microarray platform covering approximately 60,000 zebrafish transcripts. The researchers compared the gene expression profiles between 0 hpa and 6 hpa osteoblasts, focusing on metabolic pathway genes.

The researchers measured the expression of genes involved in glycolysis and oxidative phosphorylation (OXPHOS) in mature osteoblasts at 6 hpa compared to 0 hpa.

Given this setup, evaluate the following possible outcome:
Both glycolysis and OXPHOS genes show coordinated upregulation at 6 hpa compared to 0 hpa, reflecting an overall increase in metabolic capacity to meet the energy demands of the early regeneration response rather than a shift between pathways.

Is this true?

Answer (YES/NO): NO